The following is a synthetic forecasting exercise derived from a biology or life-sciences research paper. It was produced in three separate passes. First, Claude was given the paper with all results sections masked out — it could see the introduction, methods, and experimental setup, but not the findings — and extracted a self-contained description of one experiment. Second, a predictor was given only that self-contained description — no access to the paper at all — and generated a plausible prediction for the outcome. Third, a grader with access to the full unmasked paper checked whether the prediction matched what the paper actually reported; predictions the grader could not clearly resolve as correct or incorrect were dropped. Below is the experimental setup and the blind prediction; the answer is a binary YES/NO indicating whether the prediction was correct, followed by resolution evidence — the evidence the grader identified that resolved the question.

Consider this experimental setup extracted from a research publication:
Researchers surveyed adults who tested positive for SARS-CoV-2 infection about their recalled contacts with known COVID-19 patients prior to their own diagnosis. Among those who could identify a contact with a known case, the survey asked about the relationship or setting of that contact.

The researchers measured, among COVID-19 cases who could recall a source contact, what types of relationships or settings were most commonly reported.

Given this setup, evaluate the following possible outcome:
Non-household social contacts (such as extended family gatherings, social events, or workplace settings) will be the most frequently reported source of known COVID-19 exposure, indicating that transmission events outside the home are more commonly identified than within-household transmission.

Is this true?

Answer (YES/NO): NO